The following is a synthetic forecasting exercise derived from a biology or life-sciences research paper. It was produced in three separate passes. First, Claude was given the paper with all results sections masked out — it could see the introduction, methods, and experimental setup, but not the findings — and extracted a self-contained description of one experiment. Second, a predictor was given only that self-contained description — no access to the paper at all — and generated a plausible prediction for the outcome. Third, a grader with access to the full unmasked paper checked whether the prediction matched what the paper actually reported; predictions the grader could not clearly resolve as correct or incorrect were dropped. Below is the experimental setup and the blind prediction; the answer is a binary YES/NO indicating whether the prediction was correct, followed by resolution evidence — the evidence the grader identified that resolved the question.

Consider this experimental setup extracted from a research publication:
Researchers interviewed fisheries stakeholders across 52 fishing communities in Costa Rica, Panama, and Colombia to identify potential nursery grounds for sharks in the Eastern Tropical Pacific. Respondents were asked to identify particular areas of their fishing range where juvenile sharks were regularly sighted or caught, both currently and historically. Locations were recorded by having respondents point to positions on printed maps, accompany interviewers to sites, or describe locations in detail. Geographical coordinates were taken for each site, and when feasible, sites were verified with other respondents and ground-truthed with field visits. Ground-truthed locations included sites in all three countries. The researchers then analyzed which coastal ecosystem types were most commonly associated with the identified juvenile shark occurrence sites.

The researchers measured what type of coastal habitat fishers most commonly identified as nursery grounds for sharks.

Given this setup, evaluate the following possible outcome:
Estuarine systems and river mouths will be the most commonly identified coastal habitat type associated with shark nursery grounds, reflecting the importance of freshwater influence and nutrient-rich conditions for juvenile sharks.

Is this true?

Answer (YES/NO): NO